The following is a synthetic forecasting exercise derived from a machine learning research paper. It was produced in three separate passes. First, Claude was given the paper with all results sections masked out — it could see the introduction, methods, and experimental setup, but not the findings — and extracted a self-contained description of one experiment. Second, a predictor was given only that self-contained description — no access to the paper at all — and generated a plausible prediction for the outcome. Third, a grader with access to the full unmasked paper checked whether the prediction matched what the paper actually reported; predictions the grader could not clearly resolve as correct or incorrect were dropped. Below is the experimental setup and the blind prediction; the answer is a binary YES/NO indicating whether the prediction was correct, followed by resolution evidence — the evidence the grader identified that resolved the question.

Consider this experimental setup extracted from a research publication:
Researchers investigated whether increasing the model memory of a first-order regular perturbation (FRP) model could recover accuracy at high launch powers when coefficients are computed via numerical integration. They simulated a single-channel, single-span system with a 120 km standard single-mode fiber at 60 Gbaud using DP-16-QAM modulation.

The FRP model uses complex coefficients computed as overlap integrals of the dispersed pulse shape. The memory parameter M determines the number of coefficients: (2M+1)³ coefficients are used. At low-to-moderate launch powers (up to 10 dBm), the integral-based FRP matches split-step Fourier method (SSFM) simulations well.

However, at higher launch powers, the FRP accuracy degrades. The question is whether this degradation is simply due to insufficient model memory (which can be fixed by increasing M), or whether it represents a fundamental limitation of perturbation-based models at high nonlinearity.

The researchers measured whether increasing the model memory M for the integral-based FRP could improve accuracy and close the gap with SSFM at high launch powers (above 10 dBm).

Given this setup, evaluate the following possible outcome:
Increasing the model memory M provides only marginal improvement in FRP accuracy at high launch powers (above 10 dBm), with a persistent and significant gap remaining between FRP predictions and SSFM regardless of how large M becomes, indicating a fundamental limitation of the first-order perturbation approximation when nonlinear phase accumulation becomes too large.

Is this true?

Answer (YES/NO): YES